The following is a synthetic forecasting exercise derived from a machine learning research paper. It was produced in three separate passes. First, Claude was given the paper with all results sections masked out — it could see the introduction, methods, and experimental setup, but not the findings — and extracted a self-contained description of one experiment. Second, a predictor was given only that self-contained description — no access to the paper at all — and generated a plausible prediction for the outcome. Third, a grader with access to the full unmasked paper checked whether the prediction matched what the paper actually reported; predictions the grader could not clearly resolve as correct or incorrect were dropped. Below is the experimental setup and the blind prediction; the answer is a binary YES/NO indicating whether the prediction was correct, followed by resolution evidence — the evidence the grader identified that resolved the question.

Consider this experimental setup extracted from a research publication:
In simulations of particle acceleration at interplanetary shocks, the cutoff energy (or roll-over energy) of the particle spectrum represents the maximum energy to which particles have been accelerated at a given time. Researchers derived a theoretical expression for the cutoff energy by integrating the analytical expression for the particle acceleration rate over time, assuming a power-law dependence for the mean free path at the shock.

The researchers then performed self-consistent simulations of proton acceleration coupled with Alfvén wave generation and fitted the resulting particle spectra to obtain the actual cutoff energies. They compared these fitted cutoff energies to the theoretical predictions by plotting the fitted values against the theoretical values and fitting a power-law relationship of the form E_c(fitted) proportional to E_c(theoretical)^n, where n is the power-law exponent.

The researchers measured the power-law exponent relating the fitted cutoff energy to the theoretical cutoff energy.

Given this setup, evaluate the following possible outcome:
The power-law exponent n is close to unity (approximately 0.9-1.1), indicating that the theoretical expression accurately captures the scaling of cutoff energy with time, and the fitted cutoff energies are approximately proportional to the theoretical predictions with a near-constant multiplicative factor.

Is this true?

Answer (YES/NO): NO